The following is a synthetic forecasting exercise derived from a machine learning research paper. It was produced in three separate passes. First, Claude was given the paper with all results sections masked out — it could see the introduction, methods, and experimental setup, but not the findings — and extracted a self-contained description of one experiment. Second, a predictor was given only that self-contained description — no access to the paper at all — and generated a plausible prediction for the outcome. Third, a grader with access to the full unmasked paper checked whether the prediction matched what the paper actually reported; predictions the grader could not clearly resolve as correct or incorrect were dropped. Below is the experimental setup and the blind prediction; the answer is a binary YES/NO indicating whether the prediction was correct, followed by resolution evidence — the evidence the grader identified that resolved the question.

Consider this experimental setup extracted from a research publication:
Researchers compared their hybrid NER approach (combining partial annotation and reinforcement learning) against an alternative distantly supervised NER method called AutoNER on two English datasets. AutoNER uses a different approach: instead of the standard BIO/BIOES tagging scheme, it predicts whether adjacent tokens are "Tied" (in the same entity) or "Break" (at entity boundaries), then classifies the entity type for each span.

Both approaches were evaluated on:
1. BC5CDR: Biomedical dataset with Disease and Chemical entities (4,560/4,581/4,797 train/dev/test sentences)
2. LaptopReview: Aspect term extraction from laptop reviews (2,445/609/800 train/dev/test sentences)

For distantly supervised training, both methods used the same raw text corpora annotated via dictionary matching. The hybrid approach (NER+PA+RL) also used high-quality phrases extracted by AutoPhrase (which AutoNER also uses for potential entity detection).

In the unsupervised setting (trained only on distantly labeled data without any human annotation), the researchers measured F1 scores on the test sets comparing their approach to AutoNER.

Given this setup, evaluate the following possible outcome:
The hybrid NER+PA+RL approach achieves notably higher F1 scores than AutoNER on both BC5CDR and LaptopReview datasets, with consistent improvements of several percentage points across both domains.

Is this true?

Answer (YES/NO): NO